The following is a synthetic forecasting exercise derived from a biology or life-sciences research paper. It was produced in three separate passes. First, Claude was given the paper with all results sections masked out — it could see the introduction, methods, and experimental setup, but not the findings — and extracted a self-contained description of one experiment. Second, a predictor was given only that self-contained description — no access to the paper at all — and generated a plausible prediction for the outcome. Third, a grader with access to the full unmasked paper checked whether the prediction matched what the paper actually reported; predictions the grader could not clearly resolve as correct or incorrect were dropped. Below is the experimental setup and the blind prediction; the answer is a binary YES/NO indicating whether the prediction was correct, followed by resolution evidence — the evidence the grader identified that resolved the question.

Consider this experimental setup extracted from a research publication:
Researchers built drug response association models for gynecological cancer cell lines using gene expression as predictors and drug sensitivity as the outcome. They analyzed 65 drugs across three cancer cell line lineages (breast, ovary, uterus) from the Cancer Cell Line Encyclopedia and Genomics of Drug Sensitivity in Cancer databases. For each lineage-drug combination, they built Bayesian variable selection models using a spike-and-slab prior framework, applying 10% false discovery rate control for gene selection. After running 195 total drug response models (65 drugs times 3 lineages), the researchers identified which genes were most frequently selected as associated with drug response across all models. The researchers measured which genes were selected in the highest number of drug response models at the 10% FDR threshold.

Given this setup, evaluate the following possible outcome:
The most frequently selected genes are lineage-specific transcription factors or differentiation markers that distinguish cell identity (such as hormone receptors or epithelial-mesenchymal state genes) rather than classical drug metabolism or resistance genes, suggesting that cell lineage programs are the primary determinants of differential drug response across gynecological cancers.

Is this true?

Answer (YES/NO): NO